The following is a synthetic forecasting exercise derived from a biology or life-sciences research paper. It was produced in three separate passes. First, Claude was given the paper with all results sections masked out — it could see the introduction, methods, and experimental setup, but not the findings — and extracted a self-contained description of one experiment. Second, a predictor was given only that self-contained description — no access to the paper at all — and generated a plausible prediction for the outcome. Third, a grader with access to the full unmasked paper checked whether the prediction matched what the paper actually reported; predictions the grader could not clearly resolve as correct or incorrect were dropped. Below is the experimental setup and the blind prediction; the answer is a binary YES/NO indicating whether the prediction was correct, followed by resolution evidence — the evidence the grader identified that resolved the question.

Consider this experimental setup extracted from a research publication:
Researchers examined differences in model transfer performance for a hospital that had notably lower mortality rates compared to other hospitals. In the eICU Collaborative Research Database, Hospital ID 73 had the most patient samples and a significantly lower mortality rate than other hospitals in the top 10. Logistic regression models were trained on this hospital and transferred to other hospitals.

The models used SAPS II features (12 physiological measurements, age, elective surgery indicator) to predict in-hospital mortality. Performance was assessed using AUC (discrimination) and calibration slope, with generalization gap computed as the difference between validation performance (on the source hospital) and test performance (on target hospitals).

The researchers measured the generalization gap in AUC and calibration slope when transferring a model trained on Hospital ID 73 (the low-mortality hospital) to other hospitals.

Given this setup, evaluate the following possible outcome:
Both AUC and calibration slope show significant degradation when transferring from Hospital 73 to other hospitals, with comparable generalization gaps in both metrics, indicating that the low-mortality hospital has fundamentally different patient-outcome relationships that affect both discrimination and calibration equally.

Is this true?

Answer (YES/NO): NO